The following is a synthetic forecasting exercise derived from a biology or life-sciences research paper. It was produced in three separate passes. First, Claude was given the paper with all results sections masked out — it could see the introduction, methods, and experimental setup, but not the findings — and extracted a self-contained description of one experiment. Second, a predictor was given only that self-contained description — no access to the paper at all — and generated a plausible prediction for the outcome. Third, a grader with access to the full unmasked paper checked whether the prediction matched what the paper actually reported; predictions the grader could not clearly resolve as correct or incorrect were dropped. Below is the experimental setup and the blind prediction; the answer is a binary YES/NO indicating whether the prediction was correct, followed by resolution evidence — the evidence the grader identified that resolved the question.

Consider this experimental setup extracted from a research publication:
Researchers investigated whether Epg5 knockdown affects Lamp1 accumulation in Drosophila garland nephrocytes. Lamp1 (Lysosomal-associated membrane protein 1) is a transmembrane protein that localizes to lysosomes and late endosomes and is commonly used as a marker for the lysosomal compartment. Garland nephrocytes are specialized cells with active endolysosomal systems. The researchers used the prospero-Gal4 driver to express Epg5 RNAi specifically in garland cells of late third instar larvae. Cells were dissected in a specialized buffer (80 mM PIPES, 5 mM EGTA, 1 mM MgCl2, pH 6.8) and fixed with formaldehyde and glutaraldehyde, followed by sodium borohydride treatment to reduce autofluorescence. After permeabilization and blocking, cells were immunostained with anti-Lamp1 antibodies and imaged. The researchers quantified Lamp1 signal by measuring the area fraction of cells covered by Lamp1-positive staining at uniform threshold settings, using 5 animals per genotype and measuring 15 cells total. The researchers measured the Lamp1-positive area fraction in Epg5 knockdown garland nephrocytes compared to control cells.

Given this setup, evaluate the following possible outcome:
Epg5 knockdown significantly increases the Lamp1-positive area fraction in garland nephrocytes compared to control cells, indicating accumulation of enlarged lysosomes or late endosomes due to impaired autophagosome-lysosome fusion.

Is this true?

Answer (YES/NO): NO